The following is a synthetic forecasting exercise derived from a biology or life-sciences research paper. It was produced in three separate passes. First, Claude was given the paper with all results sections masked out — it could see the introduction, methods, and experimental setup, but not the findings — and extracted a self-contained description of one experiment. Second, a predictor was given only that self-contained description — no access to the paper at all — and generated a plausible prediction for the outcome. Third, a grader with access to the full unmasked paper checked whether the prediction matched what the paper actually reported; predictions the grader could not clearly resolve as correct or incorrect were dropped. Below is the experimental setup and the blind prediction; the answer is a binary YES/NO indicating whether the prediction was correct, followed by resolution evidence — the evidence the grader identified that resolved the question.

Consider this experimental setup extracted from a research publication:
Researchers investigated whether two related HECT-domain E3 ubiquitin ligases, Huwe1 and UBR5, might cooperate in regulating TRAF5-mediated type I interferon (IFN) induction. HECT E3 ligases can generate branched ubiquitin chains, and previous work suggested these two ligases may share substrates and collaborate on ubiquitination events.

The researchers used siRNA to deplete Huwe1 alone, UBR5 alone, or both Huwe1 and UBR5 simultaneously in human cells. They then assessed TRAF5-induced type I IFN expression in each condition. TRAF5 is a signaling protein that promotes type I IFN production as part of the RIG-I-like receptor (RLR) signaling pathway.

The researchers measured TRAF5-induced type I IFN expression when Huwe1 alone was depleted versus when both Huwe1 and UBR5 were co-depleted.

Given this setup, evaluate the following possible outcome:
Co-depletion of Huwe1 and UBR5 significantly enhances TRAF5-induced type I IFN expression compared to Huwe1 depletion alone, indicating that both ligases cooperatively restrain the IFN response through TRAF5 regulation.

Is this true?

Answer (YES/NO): NO